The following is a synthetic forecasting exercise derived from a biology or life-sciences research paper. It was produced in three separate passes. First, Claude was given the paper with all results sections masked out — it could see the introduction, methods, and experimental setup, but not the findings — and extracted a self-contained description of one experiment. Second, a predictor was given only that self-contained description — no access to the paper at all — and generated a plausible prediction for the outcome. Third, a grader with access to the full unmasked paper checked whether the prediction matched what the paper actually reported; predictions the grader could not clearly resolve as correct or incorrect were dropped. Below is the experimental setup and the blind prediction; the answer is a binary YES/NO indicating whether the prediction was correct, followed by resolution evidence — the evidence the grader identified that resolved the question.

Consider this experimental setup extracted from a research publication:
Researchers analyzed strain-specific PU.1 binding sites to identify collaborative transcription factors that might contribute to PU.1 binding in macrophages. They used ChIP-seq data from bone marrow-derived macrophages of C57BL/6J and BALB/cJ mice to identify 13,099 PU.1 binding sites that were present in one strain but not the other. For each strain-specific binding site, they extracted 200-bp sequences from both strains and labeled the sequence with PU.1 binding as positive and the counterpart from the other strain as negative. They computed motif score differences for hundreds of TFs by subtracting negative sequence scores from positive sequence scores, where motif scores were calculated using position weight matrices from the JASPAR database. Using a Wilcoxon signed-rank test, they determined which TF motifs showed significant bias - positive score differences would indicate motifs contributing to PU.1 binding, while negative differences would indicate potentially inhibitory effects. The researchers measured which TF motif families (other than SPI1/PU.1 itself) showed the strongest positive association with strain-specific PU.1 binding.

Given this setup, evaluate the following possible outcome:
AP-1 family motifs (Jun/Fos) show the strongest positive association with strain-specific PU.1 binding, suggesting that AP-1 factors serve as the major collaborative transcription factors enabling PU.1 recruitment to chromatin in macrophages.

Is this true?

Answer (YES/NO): NO